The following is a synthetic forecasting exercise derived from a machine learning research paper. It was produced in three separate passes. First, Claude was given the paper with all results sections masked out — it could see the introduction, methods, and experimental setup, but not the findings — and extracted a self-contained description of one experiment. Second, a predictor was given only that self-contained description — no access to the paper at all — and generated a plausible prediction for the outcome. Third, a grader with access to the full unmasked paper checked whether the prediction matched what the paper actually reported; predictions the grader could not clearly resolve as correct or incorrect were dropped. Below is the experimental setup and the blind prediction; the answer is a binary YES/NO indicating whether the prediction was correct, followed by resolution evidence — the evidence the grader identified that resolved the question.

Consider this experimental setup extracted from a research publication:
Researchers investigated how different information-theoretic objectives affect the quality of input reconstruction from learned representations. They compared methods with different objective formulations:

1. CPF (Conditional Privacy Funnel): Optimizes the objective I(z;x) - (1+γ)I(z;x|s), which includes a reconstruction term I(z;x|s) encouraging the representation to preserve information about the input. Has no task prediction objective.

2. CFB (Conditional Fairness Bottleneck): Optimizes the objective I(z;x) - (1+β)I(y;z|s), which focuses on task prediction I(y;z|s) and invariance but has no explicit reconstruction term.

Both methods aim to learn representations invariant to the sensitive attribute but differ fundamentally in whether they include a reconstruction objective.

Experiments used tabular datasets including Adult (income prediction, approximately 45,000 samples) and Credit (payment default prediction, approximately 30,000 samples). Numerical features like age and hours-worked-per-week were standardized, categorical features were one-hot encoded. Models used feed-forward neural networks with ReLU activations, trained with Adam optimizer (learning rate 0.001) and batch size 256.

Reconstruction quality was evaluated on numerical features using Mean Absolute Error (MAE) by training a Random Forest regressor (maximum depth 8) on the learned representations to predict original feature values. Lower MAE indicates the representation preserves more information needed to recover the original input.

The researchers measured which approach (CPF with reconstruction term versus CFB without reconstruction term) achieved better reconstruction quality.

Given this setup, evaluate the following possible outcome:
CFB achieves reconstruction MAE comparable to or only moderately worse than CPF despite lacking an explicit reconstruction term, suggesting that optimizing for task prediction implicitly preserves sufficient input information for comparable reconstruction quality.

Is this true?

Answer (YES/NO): NO